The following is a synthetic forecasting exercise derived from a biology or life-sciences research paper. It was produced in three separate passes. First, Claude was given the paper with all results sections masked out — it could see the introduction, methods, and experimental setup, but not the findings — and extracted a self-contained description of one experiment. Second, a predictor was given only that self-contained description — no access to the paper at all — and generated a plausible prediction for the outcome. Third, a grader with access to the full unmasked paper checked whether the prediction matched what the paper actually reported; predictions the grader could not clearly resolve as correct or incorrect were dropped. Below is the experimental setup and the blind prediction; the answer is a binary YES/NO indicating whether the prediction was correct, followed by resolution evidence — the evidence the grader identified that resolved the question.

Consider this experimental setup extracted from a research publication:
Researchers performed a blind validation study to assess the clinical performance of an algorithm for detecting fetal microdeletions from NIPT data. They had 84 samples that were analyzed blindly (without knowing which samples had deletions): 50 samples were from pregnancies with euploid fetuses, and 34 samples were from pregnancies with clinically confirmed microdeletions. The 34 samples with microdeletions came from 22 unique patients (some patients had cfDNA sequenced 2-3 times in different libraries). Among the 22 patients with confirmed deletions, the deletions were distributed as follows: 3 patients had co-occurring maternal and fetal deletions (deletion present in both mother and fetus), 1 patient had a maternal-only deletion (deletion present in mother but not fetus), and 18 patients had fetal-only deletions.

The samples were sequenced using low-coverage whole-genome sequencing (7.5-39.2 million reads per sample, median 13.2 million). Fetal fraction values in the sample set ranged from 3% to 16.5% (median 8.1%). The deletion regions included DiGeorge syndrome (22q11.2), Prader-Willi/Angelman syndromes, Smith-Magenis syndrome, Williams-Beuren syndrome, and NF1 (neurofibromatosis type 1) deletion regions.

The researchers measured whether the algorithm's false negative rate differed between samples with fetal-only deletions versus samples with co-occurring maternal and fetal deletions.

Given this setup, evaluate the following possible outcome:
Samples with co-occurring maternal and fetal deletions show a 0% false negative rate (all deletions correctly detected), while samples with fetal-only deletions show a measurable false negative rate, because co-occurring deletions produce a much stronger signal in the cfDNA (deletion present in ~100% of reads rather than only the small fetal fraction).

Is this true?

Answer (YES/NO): YES